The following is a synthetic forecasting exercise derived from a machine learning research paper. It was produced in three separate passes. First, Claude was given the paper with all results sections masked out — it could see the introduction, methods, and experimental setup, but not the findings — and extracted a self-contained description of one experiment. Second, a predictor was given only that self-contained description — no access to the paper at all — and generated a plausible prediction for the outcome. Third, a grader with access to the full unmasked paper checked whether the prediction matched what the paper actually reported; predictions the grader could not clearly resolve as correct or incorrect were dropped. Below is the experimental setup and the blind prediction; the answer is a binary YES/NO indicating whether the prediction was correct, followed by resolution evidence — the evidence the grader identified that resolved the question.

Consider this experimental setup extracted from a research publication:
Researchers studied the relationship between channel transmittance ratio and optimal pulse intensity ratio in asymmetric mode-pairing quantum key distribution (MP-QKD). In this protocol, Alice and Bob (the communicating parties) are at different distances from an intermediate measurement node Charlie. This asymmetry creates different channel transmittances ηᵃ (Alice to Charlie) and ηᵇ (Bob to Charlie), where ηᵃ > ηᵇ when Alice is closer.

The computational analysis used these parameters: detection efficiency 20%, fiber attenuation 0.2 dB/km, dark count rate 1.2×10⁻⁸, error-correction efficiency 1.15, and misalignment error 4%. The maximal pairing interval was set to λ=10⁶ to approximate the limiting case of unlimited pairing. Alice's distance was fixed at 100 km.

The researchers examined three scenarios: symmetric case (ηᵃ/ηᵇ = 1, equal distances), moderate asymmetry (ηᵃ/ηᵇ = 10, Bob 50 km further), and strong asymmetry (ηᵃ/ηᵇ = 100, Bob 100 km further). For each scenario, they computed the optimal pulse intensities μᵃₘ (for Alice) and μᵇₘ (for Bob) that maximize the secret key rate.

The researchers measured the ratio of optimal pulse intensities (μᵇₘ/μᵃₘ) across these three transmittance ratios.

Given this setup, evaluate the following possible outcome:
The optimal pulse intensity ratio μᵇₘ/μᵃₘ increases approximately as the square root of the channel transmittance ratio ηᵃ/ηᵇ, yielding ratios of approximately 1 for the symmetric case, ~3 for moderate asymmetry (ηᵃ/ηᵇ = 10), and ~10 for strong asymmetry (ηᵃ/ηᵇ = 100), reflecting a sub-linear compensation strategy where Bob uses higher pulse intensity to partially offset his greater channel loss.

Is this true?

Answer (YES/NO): YES